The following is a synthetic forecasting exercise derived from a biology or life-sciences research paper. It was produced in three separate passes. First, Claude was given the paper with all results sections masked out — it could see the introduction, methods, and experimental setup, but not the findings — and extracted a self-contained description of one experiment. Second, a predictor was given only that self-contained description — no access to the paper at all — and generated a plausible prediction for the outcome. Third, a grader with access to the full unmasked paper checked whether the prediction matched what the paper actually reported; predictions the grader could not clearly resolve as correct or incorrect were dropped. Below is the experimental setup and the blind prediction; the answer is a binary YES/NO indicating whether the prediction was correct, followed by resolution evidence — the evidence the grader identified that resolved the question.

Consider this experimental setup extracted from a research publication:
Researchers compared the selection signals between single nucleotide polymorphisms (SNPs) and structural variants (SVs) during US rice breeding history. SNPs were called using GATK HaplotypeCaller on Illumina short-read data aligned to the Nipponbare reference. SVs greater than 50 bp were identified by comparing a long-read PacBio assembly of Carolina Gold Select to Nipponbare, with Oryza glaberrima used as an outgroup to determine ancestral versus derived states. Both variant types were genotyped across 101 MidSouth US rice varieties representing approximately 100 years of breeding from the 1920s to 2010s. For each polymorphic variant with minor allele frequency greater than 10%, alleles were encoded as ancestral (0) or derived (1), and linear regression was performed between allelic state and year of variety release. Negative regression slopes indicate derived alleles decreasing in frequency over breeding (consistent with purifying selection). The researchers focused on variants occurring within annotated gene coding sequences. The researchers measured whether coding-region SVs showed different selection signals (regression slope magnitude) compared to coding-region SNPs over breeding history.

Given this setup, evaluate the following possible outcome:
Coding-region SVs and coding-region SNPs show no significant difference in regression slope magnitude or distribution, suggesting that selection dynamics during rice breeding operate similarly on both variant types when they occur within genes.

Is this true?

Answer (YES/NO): NO